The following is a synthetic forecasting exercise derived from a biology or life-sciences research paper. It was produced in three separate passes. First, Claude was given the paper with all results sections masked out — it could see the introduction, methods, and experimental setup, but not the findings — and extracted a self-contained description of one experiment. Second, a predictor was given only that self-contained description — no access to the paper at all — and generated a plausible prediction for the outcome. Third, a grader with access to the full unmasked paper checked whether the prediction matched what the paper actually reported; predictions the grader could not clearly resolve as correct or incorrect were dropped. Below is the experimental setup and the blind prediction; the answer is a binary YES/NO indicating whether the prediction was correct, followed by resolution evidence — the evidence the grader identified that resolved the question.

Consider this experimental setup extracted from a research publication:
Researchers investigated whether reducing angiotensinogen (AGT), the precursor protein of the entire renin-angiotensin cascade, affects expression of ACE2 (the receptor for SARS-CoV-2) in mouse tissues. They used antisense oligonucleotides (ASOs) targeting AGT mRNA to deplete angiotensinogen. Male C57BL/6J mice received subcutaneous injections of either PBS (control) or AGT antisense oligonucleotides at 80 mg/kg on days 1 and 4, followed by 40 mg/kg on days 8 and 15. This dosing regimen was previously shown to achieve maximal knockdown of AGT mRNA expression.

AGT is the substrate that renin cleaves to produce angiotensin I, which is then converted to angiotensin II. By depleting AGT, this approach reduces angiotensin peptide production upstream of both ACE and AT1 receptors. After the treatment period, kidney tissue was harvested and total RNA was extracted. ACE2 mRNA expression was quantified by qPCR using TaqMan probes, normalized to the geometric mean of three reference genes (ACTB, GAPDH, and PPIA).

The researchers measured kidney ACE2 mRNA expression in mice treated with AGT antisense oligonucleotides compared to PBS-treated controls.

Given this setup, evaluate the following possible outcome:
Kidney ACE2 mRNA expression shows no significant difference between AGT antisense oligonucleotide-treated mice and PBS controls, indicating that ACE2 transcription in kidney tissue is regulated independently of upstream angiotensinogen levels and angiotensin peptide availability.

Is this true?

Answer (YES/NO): YES